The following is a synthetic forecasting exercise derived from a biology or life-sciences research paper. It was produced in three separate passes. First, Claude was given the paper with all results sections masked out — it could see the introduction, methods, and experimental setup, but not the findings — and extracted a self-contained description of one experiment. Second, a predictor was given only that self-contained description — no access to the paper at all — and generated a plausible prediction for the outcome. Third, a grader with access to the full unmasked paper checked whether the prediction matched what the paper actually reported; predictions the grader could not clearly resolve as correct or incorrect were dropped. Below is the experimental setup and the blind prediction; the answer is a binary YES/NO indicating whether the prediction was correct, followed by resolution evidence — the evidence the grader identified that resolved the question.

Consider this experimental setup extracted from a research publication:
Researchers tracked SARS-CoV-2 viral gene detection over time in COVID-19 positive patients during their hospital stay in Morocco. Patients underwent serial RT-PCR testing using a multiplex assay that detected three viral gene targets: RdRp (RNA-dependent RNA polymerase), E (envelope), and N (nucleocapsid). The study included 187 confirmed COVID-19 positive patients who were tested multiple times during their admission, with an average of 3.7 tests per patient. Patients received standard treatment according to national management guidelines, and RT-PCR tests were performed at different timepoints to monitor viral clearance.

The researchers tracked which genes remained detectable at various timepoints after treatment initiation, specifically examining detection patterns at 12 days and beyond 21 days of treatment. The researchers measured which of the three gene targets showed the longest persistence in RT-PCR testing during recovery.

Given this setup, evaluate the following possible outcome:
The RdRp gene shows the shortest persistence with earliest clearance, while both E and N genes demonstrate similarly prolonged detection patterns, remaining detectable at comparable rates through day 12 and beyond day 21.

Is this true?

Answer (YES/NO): NO